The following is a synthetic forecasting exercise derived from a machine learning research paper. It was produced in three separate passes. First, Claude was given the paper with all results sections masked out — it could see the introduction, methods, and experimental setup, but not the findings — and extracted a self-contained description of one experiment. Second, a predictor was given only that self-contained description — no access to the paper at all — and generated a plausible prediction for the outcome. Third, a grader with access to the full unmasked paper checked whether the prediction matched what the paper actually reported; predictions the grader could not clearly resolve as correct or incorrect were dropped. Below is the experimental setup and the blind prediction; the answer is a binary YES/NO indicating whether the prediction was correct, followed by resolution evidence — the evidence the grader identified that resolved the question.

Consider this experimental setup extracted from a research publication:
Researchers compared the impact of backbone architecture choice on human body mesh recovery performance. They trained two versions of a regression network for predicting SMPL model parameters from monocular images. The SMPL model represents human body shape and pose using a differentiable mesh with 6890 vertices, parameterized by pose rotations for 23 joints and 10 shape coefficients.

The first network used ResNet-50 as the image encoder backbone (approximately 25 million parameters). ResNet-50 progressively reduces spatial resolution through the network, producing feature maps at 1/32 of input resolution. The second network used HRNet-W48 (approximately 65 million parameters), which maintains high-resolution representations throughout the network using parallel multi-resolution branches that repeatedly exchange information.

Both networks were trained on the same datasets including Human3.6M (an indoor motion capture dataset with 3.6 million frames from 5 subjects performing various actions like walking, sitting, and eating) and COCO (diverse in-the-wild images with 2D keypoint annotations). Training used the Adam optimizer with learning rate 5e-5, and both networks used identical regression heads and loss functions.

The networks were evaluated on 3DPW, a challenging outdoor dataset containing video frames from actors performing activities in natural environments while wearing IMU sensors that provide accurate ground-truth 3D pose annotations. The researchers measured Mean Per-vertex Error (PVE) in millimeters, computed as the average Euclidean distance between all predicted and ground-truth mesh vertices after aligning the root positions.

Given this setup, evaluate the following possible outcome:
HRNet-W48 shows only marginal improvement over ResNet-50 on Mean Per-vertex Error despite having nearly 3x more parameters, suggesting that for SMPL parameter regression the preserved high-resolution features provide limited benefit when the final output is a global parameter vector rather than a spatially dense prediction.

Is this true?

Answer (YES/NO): NO